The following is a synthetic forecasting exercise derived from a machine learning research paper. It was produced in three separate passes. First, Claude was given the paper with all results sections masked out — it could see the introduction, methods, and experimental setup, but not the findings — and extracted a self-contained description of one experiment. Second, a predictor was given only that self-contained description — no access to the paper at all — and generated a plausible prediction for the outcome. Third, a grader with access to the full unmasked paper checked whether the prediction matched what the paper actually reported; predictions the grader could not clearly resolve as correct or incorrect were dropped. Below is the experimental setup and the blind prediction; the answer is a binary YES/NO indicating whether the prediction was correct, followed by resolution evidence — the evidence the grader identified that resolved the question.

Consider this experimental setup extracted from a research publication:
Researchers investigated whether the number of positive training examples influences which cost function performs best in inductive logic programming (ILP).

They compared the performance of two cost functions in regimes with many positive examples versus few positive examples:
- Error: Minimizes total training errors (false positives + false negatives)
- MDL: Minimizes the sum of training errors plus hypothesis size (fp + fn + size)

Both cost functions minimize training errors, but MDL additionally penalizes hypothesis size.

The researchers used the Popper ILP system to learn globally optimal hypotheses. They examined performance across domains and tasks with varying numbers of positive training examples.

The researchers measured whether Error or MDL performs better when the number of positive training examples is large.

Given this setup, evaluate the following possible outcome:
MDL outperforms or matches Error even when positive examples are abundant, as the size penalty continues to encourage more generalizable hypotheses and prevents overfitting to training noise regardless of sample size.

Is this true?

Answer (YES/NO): YES